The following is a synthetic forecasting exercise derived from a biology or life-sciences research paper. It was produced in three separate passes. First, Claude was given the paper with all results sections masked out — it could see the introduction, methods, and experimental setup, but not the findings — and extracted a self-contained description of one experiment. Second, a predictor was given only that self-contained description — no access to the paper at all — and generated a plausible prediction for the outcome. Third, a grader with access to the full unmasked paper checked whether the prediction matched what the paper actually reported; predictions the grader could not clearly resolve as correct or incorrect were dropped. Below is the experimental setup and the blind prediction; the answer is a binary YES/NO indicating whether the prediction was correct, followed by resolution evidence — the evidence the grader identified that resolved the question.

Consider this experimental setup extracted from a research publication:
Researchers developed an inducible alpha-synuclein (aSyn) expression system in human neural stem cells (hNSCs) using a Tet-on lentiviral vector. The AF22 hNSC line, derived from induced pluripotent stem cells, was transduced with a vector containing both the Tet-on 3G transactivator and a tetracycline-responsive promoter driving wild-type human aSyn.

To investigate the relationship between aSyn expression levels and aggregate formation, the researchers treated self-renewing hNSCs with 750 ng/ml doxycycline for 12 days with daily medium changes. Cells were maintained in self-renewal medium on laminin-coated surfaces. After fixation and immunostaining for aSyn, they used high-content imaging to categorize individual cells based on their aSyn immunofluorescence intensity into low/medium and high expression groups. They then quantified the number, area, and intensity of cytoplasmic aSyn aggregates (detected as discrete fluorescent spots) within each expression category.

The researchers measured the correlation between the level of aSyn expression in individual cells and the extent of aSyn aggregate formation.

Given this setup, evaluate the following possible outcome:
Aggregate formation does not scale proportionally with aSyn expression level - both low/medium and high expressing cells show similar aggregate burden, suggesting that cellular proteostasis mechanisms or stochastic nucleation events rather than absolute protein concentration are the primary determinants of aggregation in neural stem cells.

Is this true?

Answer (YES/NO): NO